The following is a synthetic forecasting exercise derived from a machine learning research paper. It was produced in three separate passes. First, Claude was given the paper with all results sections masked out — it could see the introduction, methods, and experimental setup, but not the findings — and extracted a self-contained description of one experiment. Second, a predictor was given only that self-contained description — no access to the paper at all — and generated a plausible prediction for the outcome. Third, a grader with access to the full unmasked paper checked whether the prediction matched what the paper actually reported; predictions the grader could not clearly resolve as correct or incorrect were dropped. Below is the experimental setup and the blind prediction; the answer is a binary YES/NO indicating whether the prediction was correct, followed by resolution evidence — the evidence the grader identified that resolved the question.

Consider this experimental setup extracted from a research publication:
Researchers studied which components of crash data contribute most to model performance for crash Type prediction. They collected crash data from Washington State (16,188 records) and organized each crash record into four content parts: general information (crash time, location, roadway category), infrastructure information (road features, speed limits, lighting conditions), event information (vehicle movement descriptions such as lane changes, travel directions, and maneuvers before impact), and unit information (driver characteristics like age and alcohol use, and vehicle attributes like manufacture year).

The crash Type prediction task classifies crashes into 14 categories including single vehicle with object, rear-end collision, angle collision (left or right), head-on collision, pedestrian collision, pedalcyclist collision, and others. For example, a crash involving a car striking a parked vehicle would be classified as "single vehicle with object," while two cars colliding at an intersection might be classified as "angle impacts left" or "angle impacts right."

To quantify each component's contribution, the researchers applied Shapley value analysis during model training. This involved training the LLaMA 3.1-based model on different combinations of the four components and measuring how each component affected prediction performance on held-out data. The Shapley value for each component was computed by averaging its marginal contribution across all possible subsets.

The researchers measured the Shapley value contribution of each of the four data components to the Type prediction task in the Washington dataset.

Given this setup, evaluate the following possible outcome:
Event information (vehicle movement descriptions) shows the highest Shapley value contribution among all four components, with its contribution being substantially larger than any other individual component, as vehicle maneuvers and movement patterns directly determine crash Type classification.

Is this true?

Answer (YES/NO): YES